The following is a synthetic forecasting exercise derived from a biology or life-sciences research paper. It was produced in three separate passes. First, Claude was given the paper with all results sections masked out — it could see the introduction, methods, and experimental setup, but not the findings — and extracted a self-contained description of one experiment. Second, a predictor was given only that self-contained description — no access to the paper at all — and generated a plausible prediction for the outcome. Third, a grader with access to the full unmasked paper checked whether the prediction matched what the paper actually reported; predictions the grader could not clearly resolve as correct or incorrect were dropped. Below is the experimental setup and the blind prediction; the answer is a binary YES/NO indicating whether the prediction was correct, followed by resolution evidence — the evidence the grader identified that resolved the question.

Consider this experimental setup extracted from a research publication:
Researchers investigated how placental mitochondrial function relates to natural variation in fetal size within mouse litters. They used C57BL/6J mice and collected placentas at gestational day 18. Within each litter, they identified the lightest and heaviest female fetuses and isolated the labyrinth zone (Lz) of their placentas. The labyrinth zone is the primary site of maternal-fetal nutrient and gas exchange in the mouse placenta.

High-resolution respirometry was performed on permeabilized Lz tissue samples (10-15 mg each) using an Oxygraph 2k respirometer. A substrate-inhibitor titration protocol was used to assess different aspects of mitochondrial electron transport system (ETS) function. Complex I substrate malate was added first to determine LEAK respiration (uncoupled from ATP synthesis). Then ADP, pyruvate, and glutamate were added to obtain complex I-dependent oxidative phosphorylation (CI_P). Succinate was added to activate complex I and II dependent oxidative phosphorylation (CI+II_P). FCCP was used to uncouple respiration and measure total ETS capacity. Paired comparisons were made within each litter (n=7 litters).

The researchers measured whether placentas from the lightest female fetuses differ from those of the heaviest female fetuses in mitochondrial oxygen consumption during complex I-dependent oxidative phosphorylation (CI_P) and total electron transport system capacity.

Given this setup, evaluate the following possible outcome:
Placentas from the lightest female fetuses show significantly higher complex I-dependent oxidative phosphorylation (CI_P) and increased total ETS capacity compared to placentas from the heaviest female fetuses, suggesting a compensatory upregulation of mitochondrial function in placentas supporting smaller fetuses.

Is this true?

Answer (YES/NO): NO